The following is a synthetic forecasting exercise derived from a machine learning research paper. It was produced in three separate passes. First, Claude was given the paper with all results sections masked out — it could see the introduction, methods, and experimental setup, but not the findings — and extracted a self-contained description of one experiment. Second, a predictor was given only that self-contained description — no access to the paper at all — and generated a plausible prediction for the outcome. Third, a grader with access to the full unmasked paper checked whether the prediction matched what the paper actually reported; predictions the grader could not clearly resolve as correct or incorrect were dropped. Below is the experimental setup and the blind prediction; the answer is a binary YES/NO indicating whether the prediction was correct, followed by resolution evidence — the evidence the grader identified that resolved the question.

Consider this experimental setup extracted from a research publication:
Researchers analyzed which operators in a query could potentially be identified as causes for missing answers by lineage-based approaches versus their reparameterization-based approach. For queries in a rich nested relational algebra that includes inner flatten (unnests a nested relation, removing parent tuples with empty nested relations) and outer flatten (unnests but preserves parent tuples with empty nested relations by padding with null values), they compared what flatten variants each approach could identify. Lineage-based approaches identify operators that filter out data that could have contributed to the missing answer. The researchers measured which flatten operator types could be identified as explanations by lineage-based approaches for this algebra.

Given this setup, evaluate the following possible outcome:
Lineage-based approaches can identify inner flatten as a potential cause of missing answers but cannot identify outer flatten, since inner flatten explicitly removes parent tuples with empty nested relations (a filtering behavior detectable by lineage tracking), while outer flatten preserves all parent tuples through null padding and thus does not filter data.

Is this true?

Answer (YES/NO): YES